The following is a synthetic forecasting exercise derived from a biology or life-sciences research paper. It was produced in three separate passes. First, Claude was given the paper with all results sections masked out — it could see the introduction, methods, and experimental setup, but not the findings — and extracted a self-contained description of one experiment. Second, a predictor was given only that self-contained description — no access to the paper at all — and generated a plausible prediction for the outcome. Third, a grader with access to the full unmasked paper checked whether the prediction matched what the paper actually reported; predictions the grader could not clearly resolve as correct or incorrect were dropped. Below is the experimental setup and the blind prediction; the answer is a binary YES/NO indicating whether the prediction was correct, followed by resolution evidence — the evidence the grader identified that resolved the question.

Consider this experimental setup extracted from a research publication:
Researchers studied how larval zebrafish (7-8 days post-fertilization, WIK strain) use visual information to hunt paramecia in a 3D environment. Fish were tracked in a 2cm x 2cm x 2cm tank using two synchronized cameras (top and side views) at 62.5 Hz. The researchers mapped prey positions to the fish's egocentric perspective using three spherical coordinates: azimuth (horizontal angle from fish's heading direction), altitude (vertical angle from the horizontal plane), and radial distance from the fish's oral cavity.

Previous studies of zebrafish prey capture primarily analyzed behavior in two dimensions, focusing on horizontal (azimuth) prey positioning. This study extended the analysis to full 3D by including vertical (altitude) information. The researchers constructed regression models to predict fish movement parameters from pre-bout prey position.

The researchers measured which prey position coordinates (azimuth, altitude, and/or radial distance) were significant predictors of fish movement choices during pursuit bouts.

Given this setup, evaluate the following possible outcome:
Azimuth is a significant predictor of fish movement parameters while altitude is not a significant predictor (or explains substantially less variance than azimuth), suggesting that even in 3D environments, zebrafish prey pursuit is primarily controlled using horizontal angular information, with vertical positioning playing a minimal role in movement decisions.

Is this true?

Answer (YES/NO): NO